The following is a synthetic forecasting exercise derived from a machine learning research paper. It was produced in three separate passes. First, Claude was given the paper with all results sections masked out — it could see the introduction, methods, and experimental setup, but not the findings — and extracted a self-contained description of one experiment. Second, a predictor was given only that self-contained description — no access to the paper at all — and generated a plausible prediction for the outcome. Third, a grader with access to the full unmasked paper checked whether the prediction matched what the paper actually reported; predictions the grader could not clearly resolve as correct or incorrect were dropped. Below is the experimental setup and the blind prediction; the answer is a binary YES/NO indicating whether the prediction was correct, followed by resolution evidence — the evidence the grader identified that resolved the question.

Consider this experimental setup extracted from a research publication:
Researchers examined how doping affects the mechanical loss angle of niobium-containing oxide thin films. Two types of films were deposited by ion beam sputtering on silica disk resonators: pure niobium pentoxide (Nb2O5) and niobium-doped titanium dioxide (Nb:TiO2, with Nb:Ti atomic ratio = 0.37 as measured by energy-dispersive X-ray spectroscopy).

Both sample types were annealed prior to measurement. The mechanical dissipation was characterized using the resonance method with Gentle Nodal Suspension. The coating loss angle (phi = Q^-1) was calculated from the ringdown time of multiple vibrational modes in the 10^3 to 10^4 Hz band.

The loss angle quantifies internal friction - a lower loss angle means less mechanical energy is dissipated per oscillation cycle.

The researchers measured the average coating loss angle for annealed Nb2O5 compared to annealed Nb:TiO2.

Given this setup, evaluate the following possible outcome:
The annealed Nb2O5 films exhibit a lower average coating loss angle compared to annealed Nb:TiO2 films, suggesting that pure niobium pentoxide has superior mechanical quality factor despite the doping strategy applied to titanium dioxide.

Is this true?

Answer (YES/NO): NO